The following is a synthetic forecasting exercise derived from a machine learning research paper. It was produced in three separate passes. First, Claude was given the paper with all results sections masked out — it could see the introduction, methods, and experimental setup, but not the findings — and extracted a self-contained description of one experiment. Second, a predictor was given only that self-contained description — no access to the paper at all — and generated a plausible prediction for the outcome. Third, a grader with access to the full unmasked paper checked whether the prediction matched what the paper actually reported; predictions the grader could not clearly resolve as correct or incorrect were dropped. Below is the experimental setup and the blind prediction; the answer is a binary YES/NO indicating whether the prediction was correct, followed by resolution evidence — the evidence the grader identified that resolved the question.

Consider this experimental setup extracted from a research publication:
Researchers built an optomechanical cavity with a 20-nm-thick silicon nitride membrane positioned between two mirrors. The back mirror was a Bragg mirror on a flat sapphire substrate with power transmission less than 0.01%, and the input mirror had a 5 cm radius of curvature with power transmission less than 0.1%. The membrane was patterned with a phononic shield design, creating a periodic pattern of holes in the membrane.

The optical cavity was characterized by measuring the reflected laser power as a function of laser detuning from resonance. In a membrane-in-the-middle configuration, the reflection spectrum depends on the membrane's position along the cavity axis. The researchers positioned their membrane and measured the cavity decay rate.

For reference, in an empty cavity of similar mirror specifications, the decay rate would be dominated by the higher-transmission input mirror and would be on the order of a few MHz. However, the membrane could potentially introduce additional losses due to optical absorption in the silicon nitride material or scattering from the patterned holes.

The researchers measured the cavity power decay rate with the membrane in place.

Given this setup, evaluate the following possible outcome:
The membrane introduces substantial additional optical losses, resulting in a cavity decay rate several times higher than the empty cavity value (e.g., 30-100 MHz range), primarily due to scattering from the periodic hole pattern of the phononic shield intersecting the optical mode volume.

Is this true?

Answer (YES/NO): NO